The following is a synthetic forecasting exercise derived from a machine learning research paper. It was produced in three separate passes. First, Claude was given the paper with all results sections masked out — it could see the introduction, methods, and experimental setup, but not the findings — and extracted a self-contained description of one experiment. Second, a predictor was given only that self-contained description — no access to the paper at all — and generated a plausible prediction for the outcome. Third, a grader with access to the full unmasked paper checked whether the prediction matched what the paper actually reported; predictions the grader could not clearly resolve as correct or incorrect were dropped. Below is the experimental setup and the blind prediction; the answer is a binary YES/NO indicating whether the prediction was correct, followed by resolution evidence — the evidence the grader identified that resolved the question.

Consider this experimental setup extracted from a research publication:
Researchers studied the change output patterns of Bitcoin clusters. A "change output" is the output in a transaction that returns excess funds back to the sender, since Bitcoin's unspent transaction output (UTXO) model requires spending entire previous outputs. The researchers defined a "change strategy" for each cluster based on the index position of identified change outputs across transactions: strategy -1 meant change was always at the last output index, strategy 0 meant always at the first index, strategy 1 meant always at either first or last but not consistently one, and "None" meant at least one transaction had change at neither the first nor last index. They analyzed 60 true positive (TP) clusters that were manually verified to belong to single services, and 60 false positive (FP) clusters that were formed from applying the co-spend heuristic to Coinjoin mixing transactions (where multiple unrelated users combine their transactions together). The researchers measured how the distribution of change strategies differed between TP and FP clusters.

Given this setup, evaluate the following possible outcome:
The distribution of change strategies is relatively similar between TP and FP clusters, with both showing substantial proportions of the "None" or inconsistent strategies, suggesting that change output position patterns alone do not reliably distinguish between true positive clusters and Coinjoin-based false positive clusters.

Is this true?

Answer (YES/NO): NO